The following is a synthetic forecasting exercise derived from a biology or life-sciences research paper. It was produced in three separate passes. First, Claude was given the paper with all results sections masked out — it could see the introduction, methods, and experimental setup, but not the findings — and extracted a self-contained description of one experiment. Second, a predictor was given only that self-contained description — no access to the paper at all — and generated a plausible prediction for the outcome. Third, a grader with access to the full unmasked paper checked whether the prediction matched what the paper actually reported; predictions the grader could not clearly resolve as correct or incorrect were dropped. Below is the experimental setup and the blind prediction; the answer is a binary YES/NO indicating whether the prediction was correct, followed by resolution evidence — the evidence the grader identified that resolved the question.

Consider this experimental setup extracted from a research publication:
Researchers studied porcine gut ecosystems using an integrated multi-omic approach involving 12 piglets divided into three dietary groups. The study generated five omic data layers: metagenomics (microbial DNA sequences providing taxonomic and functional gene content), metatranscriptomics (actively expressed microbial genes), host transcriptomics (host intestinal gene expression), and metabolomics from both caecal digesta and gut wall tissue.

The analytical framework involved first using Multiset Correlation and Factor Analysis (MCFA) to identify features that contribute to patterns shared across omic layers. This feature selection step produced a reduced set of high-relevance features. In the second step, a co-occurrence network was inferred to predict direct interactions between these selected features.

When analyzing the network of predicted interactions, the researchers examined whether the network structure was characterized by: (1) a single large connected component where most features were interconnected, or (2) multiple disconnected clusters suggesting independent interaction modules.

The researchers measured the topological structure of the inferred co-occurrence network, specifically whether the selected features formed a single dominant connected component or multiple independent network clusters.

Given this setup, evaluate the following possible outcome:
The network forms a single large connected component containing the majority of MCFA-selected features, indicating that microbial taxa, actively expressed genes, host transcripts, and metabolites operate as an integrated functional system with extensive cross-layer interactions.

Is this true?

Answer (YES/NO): YES